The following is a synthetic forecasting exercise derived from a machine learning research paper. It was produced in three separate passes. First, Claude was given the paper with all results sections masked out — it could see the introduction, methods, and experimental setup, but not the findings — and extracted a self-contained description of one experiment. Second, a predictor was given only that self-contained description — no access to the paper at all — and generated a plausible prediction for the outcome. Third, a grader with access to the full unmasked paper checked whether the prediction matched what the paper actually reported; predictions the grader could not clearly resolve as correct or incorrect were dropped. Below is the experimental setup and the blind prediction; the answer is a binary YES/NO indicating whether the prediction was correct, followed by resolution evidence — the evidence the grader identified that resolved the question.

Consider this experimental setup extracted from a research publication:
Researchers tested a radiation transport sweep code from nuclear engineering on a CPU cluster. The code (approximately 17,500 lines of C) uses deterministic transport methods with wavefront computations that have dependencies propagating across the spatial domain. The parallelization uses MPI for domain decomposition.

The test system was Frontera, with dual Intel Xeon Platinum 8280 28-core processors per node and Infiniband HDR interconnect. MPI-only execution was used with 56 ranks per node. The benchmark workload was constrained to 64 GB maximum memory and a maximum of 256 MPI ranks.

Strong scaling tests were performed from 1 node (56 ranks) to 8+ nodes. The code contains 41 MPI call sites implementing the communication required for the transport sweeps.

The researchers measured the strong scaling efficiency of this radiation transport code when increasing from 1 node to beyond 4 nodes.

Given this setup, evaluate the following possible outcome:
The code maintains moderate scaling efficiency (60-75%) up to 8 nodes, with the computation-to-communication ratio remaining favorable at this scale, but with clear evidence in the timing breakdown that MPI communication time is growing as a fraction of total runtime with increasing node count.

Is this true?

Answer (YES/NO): NO